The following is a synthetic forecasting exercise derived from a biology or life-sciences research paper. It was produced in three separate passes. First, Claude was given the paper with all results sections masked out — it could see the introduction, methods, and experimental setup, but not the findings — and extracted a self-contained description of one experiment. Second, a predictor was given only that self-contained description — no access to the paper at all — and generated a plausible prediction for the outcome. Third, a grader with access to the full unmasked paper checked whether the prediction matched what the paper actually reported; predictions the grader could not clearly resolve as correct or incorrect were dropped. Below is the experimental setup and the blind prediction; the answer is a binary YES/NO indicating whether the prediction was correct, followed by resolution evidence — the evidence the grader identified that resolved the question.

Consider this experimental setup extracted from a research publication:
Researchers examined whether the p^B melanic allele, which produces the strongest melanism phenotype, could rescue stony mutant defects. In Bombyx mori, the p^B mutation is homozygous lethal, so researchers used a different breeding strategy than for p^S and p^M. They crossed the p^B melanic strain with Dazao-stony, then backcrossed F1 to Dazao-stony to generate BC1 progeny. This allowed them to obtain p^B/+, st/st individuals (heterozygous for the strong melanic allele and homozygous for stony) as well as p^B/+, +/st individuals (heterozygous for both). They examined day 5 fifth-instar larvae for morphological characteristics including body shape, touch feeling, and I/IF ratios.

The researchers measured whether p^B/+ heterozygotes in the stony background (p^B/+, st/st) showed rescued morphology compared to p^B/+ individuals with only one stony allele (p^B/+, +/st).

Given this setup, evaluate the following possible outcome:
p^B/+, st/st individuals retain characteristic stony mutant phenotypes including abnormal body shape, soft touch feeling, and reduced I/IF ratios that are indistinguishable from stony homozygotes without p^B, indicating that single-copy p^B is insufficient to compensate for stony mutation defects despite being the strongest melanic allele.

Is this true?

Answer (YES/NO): NO